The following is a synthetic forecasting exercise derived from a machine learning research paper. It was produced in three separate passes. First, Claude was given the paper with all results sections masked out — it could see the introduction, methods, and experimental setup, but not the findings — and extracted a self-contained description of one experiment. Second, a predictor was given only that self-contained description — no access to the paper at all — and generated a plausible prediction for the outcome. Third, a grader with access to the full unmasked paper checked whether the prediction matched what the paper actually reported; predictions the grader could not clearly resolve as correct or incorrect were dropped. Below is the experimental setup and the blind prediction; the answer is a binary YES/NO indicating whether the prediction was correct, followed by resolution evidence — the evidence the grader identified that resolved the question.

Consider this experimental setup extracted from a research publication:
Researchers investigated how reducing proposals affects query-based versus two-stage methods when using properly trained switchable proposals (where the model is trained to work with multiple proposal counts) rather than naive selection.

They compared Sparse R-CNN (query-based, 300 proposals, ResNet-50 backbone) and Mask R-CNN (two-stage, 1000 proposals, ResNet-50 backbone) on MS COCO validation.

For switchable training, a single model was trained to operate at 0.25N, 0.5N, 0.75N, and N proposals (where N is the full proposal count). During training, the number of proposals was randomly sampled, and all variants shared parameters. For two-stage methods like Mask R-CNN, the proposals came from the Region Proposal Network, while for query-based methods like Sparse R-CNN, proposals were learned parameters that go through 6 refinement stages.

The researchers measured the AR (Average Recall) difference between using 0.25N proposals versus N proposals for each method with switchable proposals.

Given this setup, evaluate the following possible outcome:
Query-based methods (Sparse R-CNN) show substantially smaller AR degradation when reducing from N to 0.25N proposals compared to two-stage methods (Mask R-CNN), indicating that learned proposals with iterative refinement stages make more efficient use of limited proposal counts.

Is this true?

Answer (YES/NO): NO